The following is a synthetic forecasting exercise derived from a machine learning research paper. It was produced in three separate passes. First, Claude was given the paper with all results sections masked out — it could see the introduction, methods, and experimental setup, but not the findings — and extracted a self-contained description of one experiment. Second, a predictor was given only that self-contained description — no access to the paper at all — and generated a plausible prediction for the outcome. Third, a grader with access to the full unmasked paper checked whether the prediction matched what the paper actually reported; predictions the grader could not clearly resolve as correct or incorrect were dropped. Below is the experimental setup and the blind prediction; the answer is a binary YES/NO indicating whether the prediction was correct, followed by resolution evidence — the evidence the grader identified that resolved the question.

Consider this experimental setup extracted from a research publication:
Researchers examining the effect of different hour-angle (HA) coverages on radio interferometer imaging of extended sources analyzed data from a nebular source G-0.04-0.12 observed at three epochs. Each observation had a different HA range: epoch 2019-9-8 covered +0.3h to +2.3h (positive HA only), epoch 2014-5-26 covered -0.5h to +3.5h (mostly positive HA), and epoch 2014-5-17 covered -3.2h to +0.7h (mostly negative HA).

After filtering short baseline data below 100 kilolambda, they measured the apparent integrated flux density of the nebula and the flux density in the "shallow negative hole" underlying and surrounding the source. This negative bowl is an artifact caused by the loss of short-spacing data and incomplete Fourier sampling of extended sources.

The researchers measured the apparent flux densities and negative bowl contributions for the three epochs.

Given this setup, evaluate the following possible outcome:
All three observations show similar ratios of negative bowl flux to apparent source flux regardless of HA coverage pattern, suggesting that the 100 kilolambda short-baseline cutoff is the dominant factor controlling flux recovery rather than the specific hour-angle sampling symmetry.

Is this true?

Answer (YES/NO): NO